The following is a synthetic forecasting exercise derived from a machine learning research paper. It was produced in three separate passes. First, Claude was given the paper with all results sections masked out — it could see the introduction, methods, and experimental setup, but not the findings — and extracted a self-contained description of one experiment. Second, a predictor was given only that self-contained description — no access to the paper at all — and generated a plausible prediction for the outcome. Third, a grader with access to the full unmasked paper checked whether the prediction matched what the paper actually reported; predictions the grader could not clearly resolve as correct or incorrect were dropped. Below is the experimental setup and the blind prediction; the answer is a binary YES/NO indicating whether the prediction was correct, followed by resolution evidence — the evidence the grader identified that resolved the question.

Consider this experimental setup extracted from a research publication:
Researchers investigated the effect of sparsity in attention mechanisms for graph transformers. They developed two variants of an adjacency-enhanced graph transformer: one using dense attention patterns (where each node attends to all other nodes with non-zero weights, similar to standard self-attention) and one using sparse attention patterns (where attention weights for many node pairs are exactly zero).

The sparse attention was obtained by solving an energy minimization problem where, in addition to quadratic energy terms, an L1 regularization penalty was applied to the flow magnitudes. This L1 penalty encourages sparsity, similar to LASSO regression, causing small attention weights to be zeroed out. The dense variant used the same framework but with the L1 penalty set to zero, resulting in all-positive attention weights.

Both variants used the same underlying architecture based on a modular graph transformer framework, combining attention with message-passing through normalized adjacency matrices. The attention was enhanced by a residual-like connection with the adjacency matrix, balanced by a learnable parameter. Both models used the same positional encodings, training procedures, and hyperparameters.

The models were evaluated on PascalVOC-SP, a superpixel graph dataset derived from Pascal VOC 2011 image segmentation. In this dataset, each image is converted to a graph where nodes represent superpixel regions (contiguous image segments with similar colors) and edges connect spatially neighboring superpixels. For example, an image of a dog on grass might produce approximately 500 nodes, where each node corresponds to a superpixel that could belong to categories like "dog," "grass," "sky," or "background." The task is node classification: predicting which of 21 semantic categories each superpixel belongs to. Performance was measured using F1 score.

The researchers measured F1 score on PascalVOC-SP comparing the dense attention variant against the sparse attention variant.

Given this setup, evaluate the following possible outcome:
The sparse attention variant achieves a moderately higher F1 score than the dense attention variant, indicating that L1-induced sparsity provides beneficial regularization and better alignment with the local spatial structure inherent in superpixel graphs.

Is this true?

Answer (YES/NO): YES